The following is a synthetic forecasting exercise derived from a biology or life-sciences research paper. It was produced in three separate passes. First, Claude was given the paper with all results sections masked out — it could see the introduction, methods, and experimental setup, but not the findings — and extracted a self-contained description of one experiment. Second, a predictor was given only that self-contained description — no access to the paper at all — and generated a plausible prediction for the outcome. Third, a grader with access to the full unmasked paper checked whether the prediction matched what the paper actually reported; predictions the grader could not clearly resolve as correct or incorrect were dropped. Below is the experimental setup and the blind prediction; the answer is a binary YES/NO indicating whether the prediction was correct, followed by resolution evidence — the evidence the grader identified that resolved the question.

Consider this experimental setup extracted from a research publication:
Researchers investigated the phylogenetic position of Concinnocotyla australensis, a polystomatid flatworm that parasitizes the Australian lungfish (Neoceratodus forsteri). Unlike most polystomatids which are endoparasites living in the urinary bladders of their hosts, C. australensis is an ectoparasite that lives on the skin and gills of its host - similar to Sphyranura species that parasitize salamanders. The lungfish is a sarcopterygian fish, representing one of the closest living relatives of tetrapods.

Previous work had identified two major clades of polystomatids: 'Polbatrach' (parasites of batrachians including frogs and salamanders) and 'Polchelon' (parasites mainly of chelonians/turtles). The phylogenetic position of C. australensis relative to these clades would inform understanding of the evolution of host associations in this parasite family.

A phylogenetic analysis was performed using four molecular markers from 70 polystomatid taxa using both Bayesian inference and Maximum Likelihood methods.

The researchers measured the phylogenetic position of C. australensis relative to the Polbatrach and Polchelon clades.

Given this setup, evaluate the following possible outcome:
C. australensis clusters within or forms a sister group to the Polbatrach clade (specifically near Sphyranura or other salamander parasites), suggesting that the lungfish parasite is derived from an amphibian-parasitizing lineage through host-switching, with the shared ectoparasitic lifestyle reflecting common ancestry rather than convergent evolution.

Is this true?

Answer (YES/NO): NO